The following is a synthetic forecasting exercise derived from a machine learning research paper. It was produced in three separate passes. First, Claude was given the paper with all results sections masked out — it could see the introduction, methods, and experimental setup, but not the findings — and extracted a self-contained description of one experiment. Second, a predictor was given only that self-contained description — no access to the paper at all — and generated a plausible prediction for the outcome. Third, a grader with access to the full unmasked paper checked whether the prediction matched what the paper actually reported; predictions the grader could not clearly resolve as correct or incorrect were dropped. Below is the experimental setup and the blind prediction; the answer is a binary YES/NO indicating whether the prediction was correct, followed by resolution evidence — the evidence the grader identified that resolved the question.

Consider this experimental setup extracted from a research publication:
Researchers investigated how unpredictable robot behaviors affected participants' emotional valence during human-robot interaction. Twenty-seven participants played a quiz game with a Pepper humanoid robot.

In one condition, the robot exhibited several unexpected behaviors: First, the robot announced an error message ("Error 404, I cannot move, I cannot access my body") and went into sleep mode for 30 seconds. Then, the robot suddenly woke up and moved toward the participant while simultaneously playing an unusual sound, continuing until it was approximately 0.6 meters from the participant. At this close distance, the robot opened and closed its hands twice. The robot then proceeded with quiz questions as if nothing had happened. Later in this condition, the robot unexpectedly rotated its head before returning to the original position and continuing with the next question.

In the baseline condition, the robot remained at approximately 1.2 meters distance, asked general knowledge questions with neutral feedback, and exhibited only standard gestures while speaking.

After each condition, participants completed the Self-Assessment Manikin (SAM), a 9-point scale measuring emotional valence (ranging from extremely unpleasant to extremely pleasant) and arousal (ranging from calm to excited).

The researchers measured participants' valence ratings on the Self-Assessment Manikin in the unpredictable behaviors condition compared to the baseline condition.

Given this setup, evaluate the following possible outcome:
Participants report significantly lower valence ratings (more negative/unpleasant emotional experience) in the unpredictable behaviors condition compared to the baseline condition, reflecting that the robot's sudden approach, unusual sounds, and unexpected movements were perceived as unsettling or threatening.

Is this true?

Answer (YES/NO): NO